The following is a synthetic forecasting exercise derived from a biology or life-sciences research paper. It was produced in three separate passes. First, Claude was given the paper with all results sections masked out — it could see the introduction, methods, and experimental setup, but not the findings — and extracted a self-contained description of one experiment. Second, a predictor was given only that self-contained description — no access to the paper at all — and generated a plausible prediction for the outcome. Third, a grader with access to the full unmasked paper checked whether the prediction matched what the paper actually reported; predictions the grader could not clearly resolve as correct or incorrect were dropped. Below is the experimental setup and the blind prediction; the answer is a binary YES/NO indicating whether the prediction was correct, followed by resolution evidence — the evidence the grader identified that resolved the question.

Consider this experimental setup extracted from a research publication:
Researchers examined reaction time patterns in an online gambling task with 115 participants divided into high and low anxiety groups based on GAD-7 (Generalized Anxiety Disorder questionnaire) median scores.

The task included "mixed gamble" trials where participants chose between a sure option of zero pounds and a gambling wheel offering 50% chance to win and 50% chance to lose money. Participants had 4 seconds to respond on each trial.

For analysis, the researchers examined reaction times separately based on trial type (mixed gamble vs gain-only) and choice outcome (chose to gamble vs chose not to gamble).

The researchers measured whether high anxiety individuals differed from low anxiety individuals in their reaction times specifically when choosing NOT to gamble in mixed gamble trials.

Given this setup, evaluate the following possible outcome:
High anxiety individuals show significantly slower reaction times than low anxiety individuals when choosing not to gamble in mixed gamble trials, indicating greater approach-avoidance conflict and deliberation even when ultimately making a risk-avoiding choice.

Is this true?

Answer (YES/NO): NO